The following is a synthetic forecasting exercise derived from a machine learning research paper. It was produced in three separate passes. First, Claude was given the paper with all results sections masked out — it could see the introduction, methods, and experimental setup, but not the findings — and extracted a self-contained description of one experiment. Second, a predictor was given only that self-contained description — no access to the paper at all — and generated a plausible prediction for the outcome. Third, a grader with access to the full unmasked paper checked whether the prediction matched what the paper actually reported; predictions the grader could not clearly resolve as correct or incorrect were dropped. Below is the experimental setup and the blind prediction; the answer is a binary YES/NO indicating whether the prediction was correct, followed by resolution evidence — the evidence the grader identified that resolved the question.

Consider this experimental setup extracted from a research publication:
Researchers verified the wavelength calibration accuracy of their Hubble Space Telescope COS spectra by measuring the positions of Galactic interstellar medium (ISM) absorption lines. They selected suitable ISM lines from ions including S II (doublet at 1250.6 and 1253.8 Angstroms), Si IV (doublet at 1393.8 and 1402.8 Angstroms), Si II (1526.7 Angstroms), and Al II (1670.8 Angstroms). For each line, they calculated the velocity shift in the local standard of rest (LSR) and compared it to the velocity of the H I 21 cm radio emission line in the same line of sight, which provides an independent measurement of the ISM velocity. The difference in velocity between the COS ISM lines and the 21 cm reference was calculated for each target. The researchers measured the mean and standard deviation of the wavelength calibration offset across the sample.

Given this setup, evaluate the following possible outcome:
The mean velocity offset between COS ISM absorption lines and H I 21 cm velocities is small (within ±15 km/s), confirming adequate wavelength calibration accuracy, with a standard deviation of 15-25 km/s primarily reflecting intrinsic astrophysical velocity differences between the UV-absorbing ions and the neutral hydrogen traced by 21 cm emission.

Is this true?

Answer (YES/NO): YES